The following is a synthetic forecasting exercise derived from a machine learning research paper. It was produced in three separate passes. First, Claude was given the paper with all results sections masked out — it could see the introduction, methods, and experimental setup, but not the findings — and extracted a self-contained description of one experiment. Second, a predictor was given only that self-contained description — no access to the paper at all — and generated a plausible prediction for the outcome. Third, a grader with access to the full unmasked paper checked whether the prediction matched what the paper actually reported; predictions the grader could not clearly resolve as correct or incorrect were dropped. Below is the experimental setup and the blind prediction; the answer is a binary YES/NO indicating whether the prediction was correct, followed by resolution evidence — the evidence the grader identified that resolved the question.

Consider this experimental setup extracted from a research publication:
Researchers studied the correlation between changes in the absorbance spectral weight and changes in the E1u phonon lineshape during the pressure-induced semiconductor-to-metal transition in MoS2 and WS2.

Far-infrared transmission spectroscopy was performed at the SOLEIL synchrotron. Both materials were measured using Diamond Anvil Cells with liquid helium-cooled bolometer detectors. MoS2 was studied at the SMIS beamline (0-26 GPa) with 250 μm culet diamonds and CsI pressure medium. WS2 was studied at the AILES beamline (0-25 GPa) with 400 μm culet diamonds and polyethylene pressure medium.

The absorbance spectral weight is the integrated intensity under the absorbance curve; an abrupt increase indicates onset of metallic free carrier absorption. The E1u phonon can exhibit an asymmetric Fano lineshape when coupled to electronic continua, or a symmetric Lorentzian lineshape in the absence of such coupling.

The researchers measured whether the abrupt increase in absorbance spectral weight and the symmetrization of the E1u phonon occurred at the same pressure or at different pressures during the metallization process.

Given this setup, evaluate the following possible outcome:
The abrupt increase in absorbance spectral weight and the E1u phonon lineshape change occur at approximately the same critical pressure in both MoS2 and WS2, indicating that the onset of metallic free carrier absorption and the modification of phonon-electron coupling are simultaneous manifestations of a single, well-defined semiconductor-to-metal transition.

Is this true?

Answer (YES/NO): NO